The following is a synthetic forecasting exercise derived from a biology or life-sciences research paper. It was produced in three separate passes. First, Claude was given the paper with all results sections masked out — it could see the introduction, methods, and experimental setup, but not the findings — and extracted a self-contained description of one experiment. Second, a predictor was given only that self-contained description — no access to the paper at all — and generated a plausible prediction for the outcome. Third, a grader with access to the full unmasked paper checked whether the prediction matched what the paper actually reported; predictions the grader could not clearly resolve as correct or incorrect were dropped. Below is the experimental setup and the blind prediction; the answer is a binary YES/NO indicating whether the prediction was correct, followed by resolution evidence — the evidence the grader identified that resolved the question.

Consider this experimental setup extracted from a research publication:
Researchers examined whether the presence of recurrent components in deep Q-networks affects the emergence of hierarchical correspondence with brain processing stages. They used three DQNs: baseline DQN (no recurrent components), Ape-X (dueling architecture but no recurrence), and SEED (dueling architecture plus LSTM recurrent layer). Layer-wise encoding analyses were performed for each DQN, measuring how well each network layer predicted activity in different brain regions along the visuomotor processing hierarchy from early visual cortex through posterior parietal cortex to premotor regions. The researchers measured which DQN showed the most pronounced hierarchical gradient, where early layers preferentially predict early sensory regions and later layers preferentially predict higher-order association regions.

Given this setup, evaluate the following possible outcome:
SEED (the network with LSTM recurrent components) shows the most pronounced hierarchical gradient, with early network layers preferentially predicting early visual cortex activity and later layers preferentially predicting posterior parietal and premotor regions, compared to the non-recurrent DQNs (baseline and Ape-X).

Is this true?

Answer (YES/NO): YES